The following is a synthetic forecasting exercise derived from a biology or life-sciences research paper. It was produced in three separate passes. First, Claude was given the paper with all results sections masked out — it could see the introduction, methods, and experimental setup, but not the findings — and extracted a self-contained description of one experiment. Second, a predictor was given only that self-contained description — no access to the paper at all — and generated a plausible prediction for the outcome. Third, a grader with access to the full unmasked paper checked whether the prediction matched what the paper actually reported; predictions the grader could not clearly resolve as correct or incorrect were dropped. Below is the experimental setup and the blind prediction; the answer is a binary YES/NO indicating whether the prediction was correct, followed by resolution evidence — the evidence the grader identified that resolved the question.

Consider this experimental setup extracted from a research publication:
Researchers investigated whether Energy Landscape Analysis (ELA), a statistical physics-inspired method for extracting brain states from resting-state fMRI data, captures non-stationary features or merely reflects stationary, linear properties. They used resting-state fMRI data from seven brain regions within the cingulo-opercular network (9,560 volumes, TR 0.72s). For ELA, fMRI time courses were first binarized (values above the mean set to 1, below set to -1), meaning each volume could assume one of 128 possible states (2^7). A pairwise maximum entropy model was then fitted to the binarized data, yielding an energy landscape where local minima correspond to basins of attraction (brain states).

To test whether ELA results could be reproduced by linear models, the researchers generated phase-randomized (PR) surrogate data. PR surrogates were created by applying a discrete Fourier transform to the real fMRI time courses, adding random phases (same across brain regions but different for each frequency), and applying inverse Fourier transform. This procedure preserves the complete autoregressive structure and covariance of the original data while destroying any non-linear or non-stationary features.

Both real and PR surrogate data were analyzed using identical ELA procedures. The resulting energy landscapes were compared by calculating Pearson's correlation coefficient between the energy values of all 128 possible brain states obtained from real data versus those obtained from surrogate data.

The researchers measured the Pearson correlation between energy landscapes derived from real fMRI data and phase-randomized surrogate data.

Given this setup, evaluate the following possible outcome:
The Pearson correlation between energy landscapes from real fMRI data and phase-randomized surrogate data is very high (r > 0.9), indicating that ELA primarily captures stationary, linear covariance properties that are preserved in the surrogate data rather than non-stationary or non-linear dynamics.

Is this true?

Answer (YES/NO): YES